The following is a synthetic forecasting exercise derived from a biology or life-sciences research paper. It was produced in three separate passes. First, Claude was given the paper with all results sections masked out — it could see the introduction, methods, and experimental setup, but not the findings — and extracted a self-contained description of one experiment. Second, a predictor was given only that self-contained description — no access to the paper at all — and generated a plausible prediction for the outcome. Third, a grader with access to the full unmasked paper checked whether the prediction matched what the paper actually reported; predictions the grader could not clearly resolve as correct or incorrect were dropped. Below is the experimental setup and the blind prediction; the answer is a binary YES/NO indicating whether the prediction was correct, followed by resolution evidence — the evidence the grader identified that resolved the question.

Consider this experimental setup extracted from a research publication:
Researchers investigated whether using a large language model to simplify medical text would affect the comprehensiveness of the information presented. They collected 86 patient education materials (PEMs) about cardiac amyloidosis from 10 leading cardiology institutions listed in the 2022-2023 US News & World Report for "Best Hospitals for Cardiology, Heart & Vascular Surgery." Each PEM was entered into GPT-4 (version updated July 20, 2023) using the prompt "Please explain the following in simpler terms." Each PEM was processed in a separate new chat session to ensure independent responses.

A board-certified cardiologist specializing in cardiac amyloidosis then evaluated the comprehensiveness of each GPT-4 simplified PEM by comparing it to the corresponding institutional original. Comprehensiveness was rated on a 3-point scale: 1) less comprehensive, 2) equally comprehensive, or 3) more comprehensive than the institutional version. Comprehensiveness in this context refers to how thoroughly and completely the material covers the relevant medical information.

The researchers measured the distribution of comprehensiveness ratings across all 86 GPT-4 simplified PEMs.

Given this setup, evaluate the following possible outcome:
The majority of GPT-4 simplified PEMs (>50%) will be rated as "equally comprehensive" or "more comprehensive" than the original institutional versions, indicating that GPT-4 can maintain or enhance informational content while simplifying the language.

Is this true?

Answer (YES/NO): YES